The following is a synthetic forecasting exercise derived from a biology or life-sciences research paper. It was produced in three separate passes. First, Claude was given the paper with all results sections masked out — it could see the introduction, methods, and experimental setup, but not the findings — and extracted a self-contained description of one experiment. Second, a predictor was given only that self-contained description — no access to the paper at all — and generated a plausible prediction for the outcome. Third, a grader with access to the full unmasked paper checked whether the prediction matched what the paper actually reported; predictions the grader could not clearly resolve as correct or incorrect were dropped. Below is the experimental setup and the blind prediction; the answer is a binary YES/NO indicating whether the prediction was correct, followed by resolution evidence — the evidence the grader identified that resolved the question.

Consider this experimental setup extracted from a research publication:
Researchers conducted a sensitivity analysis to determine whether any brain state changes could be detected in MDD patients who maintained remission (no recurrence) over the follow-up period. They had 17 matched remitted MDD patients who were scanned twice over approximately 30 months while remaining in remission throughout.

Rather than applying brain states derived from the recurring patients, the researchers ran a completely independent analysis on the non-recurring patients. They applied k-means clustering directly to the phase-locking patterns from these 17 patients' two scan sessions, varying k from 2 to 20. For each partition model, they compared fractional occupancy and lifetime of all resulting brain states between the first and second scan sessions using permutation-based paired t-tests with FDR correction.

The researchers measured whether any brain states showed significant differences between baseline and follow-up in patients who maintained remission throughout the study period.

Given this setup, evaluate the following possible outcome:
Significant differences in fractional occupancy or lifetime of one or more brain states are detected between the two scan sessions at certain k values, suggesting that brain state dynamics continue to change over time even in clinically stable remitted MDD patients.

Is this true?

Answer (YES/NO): NO